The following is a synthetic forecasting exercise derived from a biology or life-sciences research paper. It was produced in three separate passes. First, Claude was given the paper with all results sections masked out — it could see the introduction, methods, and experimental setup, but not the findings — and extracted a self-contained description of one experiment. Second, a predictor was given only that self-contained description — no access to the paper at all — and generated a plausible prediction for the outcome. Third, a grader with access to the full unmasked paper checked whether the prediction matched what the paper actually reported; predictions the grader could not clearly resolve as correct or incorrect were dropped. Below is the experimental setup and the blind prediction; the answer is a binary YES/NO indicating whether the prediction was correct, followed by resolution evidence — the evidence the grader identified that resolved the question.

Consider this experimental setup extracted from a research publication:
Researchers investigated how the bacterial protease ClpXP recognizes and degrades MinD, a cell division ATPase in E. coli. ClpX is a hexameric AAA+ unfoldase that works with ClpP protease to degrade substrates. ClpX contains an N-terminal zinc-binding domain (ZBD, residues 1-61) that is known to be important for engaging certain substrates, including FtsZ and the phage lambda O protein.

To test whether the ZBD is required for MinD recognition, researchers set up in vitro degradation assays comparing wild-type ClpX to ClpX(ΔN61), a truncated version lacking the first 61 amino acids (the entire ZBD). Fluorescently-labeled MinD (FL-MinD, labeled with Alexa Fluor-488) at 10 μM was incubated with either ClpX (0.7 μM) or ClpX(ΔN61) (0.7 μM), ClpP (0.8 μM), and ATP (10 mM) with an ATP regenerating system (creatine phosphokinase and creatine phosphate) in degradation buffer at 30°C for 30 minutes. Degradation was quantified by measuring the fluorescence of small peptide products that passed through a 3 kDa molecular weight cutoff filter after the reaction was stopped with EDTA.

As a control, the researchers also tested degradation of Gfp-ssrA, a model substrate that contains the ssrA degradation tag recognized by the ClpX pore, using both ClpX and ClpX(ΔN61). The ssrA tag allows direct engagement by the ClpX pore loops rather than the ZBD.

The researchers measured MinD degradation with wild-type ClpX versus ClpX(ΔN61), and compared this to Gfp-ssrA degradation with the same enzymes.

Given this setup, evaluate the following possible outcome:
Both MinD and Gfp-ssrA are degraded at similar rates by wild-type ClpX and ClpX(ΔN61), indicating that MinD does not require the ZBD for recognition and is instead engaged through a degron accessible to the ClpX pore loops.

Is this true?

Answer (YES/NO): NO